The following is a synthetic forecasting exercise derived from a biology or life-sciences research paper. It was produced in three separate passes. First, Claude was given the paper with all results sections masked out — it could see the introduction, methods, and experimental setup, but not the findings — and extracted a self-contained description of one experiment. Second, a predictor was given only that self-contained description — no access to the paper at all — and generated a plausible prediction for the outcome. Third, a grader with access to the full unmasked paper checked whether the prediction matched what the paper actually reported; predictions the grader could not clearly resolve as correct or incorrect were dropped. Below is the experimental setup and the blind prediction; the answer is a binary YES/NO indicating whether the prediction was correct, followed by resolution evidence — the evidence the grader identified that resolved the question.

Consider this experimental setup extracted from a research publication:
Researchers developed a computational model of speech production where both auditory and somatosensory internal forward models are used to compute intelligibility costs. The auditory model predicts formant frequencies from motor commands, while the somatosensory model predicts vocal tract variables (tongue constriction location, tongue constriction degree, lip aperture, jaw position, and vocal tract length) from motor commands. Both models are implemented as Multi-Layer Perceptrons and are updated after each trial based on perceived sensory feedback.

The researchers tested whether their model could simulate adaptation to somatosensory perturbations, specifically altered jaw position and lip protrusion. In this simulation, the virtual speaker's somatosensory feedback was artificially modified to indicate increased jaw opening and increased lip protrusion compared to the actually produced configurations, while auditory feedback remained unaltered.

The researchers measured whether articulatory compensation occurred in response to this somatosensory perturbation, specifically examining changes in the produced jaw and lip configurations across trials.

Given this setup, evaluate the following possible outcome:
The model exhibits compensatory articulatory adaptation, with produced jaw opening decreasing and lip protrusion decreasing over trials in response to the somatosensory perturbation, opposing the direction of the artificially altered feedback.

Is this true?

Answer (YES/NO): YES